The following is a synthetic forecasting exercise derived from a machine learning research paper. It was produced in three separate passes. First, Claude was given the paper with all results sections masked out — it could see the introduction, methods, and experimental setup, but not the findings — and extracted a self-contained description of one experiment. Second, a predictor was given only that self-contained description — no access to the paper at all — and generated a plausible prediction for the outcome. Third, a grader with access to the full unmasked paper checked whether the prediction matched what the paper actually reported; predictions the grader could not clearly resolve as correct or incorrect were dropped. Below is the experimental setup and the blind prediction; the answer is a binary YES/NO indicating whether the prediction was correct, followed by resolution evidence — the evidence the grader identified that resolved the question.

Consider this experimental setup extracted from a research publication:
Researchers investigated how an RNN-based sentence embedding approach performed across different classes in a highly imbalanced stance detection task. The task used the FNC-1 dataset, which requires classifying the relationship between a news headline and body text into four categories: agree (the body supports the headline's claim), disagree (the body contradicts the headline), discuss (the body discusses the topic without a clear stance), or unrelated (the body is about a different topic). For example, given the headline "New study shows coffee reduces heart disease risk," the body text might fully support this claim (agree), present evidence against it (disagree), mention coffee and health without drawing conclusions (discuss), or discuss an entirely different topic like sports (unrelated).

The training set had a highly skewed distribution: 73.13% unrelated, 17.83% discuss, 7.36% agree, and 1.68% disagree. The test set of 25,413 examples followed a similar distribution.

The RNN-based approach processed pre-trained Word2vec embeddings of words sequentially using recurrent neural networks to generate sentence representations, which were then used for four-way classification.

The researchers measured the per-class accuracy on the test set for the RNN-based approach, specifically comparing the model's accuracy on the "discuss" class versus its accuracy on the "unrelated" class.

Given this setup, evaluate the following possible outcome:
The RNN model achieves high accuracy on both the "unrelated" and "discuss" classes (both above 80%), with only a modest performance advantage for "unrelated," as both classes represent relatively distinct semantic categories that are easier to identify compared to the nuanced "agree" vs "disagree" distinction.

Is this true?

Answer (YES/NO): NO